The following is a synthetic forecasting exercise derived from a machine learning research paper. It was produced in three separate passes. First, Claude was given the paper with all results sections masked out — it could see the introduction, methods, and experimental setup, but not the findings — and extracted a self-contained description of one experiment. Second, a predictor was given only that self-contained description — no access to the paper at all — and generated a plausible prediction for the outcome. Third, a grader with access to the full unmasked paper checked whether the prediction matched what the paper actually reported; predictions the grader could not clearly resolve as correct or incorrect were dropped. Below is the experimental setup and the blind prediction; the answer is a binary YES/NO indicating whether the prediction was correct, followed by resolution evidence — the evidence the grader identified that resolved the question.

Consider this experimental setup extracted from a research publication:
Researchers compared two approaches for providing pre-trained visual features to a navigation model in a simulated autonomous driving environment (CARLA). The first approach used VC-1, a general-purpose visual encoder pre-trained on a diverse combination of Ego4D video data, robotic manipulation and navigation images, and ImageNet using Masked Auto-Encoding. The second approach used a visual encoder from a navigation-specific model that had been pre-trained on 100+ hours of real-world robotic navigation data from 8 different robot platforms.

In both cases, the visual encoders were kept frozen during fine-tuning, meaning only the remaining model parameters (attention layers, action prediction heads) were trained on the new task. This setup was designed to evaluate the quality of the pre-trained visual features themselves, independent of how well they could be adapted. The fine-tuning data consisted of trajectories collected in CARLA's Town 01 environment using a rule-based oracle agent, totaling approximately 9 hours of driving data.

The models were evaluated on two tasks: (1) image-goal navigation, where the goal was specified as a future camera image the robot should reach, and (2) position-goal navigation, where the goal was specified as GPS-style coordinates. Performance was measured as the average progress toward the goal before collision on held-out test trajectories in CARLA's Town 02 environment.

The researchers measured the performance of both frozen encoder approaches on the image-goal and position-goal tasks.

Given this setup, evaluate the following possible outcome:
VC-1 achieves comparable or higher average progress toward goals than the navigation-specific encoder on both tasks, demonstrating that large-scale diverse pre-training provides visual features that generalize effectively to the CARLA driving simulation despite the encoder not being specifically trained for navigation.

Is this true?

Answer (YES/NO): NO